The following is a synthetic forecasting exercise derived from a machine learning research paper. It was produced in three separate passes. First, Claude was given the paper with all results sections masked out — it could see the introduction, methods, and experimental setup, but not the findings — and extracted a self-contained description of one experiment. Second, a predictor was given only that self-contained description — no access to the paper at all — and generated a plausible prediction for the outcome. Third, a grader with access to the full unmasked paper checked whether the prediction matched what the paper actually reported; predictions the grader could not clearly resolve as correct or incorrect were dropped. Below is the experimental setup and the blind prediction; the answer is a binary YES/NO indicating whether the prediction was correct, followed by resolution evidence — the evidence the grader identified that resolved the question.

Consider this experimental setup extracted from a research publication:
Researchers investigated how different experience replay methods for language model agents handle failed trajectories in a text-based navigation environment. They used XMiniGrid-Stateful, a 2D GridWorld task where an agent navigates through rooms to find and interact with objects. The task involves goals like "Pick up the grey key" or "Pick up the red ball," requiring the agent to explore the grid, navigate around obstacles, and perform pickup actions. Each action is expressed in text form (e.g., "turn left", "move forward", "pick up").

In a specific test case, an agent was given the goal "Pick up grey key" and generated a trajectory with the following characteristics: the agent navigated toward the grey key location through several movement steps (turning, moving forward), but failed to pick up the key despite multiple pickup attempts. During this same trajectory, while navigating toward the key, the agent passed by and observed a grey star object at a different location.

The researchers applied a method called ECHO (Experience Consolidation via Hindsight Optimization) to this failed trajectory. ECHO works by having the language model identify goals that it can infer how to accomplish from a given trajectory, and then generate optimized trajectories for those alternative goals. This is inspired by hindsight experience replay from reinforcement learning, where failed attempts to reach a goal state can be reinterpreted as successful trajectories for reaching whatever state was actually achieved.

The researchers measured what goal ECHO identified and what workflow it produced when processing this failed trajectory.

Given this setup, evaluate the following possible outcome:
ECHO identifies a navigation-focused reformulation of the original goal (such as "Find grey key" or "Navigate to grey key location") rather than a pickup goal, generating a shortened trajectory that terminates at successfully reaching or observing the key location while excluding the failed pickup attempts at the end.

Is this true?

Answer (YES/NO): NO